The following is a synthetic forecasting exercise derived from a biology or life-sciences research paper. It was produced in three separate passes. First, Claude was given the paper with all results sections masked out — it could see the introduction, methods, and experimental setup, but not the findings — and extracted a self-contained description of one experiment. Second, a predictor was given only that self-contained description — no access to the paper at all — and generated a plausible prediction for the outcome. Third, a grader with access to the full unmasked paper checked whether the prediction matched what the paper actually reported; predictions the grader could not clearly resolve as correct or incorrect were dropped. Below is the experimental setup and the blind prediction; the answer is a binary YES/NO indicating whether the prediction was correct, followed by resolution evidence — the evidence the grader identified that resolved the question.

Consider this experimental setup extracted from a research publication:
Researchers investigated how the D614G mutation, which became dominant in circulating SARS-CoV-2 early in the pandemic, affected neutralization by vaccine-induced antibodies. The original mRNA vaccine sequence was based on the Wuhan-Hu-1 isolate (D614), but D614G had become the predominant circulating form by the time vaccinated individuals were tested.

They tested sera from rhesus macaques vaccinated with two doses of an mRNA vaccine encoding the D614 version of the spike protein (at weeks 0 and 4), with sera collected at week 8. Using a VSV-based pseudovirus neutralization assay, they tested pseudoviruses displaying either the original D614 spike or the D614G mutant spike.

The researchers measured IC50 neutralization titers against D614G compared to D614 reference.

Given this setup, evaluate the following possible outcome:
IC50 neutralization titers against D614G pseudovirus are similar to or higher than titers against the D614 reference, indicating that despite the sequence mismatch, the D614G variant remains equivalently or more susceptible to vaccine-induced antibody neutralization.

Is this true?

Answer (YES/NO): YES